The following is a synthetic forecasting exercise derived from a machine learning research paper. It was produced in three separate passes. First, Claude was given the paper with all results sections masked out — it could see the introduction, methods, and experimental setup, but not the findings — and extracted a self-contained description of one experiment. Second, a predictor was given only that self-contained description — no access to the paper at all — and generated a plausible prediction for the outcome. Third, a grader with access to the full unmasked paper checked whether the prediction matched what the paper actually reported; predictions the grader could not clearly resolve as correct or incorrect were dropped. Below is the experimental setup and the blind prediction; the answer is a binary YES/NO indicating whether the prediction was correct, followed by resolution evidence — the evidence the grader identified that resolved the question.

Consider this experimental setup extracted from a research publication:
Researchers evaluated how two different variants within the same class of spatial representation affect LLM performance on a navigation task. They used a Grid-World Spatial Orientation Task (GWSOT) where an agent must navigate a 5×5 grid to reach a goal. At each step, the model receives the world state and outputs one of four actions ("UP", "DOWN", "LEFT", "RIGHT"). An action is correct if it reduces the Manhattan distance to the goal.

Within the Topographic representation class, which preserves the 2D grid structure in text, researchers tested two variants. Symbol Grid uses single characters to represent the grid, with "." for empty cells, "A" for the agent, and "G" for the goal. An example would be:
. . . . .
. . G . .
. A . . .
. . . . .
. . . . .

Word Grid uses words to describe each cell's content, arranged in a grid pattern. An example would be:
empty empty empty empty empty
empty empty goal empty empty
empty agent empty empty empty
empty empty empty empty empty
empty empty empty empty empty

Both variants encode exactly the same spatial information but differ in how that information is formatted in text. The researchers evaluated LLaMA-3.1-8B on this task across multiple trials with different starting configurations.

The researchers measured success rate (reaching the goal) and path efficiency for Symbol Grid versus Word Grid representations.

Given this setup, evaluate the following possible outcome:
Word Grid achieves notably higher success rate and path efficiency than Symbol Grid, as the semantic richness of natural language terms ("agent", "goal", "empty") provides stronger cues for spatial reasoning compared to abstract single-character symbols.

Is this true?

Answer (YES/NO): NO